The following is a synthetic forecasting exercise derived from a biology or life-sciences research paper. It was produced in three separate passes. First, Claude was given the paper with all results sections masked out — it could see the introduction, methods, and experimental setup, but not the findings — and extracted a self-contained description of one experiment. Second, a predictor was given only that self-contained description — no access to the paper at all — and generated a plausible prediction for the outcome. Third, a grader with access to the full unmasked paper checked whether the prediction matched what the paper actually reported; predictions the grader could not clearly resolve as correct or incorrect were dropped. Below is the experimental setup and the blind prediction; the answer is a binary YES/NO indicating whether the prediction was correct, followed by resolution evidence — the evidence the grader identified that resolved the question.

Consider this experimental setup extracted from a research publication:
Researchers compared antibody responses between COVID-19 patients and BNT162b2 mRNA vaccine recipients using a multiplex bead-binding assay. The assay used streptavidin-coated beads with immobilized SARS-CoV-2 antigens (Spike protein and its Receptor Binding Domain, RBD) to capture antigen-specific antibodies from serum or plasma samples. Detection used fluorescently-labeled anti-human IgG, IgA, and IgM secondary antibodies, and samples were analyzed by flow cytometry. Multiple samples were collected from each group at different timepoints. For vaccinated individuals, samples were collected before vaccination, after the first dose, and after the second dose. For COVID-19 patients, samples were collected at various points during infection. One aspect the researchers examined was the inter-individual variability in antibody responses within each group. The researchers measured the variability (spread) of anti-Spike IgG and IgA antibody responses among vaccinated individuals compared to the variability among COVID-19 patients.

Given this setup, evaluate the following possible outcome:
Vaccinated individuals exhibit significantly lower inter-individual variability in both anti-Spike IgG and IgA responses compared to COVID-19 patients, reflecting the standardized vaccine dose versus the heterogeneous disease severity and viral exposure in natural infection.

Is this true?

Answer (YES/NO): YES